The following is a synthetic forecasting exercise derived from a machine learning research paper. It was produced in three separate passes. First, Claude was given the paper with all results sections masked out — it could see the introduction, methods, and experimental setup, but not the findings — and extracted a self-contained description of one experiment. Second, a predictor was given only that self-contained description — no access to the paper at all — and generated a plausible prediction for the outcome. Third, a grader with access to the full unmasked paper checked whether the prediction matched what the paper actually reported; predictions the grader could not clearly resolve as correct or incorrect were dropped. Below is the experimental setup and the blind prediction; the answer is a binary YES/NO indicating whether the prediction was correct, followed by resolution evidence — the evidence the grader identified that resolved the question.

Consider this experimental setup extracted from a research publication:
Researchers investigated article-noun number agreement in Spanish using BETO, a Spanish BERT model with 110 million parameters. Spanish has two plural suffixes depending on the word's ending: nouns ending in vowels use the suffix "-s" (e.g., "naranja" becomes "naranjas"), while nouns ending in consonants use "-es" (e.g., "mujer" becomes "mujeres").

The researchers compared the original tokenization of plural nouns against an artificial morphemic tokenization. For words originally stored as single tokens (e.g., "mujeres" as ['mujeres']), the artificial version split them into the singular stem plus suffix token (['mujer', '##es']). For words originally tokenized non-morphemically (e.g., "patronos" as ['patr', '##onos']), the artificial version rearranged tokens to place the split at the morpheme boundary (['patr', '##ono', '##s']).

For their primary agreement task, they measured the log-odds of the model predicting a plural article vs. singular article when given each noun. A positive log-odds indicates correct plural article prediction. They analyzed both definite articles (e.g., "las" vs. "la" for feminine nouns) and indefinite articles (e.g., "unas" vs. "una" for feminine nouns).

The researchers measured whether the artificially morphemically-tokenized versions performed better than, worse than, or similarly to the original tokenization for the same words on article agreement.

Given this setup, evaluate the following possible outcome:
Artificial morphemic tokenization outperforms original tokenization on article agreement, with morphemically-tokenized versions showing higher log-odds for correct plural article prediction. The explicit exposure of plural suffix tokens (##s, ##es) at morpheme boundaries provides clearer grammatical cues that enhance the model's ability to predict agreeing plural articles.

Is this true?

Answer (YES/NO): NO